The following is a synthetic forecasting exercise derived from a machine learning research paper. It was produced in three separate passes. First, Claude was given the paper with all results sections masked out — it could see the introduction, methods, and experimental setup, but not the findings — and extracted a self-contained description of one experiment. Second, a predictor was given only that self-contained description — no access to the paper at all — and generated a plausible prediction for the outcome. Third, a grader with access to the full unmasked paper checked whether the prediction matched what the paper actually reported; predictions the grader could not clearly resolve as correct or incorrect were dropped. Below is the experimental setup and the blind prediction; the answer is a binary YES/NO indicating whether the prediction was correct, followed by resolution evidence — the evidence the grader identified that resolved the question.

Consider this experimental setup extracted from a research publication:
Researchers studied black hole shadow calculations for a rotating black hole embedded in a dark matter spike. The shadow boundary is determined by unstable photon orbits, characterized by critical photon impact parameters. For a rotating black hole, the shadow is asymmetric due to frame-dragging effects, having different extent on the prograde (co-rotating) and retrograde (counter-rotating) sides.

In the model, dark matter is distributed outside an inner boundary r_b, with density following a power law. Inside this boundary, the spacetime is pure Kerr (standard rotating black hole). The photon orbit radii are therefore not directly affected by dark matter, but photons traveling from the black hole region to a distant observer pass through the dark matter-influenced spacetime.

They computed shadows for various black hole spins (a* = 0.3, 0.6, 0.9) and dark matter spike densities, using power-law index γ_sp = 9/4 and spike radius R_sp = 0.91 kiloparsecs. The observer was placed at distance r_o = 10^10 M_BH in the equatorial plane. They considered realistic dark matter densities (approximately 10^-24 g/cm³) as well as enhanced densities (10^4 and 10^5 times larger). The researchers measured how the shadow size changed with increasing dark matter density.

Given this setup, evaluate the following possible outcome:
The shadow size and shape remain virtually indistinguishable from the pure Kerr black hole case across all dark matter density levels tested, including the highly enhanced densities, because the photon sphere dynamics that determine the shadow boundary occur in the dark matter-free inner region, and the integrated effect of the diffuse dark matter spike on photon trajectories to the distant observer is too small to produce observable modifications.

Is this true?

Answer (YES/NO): NO